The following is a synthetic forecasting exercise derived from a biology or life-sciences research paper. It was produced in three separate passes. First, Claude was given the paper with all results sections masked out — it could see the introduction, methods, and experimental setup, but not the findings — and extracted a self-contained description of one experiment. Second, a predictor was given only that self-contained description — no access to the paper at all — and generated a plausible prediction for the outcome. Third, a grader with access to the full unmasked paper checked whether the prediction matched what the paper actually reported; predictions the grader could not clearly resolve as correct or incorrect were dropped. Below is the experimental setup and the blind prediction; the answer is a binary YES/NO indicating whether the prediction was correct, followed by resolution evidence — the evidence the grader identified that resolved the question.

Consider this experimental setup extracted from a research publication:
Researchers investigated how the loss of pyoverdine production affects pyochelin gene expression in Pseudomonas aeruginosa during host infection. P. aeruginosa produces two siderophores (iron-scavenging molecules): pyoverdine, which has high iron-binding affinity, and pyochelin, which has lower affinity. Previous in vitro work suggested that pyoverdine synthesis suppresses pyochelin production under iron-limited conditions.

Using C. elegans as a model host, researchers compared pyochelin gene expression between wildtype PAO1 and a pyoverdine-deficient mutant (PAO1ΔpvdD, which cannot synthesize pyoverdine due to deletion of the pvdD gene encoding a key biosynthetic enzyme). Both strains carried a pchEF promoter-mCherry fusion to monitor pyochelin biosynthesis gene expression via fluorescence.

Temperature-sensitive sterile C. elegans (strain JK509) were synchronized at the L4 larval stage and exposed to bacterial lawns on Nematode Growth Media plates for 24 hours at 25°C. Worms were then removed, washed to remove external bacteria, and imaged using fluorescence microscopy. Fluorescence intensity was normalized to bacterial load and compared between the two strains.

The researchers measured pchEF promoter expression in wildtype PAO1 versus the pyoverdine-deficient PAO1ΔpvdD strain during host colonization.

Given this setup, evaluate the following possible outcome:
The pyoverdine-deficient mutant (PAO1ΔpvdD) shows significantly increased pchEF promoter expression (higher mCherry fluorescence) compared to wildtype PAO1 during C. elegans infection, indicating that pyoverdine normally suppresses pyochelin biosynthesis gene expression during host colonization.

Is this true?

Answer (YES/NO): YES